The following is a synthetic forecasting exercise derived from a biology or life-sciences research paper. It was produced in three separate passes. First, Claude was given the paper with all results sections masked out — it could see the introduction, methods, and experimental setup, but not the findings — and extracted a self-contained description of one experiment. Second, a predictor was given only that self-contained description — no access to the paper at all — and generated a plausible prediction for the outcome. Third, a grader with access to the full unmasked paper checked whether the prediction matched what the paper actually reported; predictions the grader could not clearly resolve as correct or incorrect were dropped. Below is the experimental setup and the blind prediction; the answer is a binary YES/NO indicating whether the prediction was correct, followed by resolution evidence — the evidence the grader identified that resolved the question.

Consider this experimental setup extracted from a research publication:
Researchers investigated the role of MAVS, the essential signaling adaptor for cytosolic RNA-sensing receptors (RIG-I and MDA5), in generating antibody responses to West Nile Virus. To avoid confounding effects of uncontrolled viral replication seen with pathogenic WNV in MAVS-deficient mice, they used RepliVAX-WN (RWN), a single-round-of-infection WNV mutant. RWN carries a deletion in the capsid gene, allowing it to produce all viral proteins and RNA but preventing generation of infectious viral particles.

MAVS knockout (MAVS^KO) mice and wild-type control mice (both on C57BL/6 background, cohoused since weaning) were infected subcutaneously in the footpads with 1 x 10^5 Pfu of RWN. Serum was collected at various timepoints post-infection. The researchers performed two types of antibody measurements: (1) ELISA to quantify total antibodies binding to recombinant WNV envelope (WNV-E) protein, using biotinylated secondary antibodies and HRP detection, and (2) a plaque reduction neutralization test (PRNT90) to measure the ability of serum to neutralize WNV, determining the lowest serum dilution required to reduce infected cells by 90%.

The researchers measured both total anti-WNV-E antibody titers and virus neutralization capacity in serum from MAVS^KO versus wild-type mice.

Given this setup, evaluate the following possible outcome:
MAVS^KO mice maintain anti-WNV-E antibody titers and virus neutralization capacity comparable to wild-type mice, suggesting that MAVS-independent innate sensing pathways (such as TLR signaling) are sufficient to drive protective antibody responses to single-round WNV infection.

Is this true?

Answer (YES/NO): NO